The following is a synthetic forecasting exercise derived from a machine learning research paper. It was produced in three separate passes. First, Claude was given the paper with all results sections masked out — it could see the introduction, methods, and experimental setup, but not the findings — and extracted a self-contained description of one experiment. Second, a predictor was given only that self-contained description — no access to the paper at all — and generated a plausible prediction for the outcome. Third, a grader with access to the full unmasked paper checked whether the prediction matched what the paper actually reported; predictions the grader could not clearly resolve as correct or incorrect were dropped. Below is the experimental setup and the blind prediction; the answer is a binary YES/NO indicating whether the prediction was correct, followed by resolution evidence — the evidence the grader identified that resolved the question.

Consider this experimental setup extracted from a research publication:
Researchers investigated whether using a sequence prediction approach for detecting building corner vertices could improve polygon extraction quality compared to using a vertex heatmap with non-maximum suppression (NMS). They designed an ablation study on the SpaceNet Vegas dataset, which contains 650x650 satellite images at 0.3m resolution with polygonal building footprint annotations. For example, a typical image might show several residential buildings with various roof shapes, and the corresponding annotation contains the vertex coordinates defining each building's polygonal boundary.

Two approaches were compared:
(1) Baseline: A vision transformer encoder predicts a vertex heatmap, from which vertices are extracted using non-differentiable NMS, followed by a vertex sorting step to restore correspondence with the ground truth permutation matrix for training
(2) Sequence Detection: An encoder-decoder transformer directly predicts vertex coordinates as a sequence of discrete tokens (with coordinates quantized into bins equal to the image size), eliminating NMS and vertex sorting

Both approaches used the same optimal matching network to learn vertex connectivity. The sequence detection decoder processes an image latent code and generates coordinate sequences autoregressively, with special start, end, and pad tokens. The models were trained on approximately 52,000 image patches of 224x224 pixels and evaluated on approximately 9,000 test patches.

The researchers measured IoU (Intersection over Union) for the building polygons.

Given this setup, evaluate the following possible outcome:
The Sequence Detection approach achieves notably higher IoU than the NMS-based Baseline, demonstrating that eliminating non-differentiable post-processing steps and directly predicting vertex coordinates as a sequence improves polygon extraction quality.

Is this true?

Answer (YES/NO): YES